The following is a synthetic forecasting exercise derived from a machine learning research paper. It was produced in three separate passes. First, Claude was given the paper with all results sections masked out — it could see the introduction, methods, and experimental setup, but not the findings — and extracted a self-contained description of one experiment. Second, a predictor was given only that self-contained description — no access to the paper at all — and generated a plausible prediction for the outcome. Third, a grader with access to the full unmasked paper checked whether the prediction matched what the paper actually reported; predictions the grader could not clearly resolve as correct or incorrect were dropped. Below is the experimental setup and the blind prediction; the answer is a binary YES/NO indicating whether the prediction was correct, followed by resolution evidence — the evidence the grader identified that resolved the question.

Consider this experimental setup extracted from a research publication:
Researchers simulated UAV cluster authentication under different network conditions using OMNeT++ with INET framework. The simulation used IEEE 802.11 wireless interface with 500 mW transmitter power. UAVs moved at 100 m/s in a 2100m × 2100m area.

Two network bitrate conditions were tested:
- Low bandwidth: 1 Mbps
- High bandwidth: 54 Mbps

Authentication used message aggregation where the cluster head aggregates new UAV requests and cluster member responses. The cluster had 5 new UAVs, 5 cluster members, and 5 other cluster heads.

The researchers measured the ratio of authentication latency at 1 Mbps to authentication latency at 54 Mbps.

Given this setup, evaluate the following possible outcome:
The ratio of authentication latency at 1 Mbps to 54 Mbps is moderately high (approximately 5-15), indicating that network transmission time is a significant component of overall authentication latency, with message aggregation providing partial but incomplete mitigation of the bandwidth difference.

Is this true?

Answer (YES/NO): YES